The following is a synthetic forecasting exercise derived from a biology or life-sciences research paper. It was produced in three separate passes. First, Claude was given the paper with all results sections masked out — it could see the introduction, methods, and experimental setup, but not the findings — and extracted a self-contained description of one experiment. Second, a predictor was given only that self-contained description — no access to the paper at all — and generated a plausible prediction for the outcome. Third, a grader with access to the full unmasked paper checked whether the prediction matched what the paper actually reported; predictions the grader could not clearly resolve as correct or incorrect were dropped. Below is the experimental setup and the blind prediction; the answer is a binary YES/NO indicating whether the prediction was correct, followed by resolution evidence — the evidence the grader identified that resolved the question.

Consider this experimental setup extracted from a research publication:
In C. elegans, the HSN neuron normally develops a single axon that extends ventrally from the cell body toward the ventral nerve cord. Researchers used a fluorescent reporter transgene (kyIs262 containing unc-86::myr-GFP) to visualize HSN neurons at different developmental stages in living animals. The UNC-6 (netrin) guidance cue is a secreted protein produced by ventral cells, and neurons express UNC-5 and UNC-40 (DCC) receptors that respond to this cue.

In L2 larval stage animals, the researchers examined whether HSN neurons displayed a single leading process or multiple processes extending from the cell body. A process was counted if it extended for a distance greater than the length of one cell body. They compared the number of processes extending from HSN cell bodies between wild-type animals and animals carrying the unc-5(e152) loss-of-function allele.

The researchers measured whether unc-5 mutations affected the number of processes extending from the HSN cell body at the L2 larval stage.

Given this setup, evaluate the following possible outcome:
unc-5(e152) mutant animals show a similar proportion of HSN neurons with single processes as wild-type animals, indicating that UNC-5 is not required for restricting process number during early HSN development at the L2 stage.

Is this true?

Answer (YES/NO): NO